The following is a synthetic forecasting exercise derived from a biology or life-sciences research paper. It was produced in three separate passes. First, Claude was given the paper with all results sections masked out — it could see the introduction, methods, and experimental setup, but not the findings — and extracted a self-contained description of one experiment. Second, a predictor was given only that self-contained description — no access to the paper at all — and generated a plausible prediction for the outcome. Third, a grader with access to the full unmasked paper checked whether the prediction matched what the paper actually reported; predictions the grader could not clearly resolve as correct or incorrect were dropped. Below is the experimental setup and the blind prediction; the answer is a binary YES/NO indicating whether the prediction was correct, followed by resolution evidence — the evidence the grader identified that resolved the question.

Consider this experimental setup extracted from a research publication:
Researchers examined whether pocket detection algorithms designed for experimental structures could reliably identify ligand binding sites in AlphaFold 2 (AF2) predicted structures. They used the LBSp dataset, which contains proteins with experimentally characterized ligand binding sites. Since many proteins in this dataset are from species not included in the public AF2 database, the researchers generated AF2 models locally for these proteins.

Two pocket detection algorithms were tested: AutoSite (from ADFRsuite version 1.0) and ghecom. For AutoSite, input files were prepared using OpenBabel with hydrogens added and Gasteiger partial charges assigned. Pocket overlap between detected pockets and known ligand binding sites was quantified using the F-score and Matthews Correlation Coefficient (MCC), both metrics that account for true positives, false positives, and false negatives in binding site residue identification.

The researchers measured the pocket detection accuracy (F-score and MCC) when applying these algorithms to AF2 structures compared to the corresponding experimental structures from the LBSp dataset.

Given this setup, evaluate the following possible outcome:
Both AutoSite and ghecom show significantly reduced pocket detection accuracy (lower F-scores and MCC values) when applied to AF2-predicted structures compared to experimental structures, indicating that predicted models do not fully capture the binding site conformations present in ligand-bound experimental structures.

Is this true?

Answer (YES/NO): NO